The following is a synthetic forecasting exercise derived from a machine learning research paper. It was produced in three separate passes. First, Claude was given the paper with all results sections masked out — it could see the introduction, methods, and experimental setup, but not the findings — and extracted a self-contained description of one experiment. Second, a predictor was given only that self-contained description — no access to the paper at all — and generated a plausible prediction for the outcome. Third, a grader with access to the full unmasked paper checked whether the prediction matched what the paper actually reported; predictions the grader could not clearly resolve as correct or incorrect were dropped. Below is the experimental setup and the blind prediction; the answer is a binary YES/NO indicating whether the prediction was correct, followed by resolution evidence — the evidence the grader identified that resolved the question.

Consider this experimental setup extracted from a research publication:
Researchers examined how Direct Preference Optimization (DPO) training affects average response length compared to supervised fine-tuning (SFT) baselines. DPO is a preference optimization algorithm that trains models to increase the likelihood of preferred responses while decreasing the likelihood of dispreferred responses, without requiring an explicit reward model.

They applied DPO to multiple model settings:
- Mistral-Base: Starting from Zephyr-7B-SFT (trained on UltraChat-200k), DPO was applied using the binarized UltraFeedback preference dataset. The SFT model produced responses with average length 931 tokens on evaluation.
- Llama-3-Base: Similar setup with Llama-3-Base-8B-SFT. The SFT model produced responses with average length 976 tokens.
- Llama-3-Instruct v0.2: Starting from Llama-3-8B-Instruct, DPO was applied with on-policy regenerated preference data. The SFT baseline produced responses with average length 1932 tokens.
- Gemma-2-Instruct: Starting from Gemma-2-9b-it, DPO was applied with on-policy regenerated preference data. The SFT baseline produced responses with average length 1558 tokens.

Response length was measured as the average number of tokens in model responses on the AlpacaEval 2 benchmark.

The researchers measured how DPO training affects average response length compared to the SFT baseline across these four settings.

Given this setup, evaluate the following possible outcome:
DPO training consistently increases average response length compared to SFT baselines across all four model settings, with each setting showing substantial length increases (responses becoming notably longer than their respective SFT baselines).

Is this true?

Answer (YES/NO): NO